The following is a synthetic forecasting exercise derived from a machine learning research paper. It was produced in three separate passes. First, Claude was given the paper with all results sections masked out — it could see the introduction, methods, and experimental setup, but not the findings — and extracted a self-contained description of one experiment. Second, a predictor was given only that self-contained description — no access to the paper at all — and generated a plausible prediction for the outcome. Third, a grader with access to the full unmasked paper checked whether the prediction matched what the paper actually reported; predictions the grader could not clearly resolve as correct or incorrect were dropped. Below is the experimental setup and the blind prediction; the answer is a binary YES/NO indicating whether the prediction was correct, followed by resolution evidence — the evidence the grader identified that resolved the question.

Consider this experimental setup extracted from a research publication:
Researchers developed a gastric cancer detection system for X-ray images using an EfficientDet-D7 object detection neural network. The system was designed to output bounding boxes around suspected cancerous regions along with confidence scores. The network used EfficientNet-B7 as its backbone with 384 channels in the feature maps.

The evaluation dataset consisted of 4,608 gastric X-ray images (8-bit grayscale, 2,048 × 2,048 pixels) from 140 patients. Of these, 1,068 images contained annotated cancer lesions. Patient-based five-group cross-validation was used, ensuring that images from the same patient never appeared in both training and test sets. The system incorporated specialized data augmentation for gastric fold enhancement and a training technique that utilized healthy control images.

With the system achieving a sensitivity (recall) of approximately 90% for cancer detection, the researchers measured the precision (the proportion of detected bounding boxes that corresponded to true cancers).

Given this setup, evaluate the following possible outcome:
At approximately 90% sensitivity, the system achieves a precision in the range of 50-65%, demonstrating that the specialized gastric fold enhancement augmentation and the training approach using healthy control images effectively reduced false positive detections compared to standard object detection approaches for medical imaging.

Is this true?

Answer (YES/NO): NO